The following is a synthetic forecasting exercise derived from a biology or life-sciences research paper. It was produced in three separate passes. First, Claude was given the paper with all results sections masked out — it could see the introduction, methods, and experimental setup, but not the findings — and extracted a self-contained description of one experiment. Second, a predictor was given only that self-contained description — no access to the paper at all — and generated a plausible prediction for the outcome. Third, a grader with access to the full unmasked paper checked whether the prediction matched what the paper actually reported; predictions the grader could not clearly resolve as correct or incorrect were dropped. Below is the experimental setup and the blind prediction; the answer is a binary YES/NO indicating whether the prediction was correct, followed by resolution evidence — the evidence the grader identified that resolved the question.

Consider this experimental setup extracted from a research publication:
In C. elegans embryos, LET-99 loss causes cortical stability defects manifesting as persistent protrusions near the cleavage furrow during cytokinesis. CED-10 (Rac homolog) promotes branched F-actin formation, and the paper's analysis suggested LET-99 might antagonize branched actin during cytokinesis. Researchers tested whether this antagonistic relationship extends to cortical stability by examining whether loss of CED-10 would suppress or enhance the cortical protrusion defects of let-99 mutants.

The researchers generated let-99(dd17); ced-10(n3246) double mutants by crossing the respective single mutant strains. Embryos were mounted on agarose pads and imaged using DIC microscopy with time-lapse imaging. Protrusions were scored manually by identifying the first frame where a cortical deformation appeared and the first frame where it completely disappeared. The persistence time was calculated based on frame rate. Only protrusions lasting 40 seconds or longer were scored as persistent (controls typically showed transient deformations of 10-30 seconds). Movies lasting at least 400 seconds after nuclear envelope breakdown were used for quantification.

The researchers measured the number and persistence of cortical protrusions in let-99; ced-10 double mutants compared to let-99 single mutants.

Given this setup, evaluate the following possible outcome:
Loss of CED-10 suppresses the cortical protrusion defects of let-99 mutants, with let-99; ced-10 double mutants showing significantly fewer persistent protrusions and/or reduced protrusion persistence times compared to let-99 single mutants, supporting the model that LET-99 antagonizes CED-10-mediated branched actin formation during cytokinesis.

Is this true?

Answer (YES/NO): NO